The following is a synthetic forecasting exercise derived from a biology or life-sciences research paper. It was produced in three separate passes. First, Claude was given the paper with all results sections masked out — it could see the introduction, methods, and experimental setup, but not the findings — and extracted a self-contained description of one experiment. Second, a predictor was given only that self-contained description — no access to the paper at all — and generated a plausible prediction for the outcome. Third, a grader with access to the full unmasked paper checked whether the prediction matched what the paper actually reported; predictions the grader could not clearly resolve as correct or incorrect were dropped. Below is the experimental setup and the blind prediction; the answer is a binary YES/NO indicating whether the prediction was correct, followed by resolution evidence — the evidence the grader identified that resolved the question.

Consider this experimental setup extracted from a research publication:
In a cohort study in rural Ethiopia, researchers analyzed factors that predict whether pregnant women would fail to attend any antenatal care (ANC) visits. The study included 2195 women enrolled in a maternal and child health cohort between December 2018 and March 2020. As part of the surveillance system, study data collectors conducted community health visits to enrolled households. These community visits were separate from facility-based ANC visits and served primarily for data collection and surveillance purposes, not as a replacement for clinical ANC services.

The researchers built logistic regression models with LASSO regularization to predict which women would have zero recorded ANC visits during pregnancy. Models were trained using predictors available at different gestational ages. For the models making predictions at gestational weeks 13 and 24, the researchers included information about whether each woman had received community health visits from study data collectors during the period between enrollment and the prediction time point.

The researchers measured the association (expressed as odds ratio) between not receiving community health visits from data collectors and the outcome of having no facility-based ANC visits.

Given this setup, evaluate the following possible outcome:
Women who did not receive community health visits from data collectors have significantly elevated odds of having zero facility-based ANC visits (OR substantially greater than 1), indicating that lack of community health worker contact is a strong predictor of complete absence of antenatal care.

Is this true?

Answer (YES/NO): YES